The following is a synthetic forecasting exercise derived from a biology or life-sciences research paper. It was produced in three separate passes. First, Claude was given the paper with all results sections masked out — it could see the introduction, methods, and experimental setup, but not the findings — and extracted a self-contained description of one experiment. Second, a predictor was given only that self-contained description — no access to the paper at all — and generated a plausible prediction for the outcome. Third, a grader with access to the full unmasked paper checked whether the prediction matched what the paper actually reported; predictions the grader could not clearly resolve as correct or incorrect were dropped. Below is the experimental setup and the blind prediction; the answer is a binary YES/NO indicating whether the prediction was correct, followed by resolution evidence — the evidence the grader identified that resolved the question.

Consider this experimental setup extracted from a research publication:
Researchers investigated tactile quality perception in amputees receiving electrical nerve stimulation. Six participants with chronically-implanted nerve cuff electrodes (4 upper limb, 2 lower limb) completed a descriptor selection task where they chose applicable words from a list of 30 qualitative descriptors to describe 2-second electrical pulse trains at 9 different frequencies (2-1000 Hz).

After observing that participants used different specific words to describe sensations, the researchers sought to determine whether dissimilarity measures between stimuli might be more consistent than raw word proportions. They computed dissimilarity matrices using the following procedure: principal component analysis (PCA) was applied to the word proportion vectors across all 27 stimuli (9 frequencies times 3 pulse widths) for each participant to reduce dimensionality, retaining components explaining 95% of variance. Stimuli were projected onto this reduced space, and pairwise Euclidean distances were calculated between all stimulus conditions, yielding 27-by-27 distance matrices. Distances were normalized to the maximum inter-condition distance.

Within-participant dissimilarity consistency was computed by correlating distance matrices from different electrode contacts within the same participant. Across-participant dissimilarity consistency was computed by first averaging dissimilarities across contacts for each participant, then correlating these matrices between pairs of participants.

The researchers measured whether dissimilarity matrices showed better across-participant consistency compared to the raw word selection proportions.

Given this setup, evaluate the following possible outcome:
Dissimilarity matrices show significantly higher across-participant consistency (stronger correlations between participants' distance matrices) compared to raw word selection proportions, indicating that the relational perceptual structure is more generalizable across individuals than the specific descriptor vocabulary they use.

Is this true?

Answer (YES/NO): YES